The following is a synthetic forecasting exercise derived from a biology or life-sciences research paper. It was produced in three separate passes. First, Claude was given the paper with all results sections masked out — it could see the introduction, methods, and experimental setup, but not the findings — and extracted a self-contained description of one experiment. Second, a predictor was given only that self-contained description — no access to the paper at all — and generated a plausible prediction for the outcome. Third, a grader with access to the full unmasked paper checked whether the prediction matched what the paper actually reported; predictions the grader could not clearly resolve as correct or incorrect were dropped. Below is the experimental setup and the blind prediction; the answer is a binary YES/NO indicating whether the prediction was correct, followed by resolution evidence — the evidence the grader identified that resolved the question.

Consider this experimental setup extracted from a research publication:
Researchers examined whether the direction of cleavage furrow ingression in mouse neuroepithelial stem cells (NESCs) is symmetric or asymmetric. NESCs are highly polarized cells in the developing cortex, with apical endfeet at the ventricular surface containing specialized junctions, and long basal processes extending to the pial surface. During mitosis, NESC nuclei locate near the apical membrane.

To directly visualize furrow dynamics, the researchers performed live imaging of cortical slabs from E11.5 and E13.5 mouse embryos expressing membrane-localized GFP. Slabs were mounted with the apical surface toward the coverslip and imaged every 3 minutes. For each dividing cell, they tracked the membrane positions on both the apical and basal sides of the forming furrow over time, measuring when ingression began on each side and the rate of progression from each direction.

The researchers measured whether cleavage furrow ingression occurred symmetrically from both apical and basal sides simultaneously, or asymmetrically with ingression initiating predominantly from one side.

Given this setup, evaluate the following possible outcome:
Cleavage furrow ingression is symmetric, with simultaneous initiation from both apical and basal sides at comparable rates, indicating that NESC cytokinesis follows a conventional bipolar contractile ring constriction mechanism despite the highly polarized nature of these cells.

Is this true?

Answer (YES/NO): NO